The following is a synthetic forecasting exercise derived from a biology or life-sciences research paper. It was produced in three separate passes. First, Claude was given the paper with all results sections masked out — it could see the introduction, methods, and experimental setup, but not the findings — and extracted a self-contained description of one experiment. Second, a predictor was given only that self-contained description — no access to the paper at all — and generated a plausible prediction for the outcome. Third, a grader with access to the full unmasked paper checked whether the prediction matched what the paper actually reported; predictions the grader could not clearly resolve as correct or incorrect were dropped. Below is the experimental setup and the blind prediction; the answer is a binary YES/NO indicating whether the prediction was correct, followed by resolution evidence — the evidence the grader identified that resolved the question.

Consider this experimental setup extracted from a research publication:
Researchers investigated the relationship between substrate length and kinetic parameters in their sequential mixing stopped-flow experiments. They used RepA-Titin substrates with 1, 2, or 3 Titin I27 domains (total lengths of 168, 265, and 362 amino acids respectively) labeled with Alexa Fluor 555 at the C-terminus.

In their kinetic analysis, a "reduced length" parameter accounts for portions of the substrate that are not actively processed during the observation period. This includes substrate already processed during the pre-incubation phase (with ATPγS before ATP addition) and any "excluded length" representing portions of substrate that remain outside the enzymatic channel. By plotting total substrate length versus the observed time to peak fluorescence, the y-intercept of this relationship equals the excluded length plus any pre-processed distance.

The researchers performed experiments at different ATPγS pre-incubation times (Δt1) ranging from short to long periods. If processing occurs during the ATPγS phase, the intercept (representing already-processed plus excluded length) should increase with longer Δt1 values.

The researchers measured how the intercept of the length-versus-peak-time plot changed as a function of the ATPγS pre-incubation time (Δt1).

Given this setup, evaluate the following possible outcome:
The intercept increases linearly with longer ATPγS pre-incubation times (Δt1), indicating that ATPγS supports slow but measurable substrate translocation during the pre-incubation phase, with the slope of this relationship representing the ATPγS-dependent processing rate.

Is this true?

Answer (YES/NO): YES